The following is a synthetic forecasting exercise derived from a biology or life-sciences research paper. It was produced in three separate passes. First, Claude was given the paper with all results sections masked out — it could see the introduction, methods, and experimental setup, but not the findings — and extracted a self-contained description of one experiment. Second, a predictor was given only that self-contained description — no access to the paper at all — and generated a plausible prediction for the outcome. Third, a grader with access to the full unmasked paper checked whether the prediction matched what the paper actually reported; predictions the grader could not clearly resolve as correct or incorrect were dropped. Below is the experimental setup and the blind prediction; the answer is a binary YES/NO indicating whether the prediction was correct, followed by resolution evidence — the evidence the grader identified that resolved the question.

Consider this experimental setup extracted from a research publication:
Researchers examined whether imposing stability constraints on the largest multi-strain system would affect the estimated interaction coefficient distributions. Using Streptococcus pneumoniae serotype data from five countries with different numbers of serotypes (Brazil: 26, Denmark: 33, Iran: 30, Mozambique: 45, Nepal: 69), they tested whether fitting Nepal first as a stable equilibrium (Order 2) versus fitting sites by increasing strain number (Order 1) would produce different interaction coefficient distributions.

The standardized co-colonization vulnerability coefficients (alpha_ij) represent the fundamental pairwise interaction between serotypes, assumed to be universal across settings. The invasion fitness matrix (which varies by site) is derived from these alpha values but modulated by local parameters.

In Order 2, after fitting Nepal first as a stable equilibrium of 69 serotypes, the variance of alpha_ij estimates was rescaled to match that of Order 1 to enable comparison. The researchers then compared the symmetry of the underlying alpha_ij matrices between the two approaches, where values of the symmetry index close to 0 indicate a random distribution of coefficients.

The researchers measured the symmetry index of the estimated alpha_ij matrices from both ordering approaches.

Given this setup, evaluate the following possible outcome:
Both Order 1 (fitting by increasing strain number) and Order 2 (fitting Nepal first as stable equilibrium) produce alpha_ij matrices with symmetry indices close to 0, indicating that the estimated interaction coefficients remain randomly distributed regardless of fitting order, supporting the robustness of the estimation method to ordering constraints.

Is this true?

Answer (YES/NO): YES